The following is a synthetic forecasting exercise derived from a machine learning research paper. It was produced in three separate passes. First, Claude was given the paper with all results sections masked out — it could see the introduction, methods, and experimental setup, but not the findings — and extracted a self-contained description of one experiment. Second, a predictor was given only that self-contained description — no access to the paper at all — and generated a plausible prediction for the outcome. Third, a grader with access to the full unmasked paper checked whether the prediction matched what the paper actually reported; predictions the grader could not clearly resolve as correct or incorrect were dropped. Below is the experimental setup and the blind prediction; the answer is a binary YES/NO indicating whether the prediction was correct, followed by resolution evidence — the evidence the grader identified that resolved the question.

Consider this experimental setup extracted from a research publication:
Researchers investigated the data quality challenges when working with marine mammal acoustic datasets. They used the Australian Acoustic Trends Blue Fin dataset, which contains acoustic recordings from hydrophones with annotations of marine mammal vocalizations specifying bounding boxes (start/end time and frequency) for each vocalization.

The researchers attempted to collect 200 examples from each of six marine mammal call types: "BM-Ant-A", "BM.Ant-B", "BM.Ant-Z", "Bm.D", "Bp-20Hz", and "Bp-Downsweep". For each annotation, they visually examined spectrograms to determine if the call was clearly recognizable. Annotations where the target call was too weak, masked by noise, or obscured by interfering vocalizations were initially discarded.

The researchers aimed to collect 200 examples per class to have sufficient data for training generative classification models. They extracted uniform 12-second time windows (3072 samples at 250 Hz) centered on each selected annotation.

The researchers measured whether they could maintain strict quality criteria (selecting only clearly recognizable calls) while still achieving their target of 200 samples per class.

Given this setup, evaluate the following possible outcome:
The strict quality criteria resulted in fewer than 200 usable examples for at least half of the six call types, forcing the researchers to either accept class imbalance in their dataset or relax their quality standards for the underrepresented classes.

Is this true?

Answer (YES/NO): NO